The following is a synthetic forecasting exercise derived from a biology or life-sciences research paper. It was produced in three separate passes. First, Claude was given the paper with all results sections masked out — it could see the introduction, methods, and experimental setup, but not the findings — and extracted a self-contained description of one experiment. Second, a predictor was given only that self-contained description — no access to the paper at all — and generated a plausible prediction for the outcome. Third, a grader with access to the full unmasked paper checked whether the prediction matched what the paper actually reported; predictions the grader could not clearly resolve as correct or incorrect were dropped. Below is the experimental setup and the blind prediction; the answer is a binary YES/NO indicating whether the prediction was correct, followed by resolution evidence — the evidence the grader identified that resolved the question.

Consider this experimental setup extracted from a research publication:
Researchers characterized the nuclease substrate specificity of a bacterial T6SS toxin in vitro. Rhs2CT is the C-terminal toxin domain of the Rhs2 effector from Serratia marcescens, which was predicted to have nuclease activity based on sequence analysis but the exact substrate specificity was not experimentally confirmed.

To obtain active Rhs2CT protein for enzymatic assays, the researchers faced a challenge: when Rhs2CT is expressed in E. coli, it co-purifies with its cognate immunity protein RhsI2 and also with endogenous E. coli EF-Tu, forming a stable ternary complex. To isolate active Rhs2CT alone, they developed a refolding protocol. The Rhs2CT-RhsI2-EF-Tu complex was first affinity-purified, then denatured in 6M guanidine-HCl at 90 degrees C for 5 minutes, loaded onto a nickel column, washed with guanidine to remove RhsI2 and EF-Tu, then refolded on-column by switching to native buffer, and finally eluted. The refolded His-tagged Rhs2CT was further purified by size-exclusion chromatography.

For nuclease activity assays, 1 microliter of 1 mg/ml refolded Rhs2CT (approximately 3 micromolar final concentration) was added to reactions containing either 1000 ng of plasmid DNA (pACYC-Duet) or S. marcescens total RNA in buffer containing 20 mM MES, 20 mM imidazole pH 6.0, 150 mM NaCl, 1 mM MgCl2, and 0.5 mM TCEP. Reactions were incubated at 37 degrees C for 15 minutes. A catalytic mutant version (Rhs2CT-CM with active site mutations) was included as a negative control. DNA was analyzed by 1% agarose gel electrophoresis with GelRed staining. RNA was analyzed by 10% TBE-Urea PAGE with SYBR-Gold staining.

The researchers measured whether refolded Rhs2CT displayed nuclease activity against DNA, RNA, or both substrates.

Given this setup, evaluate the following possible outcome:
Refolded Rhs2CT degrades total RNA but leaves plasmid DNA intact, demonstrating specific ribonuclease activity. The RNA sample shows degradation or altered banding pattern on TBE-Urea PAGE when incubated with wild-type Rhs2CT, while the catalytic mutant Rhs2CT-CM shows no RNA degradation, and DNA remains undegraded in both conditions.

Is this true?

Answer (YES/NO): NO